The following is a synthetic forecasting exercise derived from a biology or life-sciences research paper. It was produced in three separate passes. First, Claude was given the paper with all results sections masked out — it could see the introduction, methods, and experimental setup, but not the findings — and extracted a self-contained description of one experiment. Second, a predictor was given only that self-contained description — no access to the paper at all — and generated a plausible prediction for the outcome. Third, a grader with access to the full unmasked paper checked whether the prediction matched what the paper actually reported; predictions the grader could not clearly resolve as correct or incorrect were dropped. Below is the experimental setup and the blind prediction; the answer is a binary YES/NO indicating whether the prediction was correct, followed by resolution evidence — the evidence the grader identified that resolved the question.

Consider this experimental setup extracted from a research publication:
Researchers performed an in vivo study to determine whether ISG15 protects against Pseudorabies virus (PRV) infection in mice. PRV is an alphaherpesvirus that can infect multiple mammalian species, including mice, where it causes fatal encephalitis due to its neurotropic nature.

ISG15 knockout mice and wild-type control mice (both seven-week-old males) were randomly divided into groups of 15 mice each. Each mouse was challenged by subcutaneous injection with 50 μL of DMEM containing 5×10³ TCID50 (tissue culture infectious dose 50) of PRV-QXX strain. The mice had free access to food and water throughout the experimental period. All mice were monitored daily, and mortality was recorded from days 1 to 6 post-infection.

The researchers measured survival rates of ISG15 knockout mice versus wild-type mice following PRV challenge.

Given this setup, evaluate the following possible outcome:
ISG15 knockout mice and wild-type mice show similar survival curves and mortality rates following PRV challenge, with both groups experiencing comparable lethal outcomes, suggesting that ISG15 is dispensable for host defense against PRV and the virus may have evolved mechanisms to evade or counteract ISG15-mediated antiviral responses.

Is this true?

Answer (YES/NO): NO